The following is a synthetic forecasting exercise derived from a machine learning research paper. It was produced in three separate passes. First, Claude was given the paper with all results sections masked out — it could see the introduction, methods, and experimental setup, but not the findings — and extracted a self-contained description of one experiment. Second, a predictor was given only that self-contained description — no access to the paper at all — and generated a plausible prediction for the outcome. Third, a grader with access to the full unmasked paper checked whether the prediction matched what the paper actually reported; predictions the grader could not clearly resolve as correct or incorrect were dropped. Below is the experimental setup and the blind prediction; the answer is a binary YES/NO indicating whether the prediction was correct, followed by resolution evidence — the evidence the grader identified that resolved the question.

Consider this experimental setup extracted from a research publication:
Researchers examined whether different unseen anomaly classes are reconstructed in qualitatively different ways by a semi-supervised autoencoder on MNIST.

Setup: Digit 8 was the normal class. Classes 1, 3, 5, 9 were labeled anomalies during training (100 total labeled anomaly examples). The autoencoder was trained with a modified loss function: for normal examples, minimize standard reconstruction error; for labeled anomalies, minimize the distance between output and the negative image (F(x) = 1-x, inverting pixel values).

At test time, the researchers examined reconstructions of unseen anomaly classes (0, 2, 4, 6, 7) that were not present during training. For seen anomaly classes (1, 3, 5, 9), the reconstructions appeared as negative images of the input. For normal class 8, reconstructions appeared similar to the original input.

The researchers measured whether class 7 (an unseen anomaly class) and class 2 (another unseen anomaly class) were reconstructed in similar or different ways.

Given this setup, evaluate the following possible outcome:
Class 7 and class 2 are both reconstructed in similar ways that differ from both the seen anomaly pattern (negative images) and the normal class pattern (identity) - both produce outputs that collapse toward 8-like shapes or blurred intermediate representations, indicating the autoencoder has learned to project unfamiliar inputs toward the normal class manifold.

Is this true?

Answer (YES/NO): NO